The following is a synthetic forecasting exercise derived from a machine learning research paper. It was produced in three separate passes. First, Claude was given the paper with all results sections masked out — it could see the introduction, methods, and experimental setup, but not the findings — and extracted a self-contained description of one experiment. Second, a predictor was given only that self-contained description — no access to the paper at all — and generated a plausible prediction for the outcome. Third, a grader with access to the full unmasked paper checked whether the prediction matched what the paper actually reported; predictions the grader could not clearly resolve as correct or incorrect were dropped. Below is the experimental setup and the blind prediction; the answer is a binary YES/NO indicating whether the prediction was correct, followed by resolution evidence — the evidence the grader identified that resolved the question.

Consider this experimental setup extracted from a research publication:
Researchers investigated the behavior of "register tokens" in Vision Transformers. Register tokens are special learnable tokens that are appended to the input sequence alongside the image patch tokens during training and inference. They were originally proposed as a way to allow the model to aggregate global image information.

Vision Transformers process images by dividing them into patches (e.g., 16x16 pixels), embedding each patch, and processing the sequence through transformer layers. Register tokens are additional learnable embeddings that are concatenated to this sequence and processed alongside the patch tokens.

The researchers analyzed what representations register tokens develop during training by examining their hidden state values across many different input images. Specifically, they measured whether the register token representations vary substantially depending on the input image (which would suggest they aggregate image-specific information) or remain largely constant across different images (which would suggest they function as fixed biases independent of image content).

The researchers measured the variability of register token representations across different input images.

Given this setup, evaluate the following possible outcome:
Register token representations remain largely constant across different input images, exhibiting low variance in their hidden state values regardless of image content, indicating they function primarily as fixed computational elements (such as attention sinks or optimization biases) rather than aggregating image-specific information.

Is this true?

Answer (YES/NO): YES